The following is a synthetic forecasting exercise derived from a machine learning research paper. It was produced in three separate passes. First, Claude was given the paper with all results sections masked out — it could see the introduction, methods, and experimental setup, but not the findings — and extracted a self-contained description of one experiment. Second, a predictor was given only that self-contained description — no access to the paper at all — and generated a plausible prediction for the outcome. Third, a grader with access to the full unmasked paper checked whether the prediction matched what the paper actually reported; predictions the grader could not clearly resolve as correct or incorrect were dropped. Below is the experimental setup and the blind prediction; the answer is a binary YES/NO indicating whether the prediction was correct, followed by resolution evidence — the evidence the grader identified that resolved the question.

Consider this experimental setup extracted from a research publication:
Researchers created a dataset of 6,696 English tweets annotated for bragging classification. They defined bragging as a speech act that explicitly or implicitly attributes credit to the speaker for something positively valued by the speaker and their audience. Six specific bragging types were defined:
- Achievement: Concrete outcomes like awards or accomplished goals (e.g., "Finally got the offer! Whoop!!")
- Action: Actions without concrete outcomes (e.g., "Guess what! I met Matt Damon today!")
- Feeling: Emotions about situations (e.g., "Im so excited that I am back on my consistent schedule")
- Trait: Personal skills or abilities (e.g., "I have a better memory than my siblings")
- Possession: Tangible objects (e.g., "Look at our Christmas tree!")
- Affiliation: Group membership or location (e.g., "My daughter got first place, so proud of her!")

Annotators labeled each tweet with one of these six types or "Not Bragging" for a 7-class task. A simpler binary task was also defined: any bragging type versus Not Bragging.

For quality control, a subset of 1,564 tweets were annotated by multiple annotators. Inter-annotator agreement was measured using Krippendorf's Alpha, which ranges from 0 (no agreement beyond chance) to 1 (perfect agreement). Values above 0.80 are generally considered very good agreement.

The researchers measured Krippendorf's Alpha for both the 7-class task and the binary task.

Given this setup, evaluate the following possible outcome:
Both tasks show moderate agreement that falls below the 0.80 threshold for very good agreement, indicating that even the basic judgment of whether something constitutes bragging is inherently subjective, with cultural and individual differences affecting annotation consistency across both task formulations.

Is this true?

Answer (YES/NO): NO